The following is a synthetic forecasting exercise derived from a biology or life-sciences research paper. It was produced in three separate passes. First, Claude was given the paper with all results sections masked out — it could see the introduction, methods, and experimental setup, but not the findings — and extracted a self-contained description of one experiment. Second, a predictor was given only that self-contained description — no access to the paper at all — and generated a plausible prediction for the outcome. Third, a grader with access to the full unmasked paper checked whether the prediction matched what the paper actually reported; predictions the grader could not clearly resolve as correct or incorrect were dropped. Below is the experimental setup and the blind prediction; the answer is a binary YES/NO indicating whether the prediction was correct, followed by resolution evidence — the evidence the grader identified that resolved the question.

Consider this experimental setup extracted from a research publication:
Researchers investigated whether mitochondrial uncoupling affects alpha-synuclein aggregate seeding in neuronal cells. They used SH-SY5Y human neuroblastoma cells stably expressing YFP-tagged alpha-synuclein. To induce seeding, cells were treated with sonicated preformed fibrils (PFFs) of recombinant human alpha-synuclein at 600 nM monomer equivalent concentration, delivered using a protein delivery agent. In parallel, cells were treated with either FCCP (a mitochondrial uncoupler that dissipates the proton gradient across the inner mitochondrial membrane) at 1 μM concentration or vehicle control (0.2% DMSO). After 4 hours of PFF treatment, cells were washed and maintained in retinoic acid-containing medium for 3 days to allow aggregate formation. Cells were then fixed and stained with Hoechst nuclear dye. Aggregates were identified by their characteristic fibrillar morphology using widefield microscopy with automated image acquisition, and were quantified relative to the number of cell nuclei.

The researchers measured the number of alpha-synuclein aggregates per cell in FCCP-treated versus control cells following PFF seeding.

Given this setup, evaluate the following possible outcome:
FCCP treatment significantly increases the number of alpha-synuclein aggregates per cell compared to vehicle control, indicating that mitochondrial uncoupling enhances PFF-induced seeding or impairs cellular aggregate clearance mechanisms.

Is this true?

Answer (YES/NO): YES